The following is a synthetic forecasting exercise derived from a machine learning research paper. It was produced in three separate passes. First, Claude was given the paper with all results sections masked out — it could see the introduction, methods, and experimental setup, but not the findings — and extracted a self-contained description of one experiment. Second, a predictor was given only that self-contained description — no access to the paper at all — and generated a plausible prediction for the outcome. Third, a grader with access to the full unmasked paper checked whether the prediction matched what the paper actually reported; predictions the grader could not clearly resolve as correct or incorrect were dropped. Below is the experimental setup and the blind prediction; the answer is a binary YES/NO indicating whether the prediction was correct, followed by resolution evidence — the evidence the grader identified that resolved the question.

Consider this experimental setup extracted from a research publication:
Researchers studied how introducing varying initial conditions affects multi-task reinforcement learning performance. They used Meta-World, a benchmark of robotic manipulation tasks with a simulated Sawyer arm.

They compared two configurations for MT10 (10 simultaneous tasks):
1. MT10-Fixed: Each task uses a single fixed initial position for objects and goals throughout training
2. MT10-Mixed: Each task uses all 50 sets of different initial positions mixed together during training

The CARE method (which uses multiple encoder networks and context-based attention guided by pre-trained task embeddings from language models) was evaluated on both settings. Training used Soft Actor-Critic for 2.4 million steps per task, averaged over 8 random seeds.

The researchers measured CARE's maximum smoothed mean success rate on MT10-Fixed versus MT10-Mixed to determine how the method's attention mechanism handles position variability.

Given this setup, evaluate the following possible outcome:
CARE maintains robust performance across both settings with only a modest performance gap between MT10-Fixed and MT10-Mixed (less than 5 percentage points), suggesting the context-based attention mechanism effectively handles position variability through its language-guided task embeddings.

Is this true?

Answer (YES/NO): NO